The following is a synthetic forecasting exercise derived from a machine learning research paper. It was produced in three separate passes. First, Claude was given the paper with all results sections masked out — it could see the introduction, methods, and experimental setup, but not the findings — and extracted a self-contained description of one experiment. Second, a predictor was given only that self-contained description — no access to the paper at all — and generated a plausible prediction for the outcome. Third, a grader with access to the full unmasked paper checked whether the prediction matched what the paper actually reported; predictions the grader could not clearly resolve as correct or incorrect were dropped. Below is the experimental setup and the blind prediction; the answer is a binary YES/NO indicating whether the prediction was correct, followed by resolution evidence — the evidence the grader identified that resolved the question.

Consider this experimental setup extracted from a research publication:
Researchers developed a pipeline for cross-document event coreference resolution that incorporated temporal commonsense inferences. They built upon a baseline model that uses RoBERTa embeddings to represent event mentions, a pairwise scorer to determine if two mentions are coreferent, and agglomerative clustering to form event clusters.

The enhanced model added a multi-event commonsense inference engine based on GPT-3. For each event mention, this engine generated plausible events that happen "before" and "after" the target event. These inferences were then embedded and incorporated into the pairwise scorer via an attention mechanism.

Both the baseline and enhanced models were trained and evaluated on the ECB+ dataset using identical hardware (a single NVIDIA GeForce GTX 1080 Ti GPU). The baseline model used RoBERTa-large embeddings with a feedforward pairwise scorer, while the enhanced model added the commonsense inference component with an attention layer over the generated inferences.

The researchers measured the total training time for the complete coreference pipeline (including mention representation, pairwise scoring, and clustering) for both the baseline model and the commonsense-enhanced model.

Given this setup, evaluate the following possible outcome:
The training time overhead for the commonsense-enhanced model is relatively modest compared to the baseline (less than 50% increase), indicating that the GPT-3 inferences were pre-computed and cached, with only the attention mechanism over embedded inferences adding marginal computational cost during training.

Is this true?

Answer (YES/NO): NO